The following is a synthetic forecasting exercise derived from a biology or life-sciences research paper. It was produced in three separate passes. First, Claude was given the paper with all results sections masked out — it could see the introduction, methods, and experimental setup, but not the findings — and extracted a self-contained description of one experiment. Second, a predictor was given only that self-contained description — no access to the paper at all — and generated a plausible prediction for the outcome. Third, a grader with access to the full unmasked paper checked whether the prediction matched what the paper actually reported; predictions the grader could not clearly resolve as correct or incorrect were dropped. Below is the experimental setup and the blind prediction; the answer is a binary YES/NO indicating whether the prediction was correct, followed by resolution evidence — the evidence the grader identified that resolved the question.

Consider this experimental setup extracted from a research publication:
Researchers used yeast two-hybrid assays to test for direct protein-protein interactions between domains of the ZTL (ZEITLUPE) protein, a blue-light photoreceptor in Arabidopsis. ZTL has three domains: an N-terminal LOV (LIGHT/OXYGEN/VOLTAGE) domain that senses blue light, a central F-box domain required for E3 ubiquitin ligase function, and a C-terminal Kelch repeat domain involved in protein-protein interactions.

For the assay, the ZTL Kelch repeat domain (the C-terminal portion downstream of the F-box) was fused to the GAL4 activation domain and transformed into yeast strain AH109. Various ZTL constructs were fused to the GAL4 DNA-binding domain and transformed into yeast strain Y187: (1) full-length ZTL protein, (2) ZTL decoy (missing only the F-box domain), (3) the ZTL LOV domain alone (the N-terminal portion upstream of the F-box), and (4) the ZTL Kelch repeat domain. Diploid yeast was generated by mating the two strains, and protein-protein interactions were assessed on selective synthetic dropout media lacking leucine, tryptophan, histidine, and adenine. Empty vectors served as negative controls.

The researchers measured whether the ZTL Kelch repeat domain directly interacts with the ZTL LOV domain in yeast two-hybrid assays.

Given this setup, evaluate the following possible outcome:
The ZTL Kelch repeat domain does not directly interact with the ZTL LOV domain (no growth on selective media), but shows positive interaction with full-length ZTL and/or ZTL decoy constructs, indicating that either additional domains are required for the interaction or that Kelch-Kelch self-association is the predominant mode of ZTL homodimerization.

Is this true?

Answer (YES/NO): NO